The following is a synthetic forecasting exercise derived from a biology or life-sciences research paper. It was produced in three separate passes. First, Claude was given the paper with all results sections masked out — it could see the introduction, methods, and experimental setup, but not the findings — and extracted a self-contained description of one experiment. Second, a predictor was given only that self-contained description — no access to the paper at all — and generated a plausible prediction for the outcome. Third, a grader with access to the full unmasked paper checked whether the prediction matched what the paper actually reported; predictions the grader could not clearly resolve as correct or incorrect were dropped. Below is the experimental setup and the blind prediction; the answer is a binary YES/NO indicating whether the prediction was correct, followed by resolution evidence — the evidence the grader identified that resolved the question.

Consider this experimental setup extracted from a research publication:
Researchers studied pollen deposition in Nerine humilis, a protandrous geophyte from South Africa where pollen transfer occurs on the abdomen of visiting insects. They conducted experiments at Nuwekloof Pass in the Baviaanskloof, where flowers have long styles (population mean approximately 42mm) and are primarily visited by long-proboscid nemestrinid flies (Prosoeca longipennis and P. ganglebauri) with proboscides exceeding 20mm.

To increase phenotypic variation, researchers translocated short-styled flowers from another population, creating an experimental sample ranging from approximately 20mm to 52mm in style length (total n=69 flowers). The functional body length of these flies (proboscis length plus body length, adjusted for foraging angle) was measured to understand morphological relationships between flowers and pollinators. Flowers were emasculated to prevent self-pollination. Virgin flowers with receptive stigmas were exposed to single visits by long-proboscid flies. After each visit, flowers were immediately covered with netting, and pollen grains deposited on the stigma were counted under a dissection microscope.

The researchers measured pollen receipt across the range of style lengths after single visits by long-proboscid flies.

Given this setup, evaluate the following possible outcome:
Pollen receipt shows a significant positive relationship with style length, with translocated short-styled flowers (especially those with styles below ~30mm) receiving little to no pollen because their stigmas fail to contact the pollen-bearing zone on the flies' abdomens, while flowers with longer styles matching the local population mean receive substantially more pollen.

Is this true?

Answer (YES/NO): NO